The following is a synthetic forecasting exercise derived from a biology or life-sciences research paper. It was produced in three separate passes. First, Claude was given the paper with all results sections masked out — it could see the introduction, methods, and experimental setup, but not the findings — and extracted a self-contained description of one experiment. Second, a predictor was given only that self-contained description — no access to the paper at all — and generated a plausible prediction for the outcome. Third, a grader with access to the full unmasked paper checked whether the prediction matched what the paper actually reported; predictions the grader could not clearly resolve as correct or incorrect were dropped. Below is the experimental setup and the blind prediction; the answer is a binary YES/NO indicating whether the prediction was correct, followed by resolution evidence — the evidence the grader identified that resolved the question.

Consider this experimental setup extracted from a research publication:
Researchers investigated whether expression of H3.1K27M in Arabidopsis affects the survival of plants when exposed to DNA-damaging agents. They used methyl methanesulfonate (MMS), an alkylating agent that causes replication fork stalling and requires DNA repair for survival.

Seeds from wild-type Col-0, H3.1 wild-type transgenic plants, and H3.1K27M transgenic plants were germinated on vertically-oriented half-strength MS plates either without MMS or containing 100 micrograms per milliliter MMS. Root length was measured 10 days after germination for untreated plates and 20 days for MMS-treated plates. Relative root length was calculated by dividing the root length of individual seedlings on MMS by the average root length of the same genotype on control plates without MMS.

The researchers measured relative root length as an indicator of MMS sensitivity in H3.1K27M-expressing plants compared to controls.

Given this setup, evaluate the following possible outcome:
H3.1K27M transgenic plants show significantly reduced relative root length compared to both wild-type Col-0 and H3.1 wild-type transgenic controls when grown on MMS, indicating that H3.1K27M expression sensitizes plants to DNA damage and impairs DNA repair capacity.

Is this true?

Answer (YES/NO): YES